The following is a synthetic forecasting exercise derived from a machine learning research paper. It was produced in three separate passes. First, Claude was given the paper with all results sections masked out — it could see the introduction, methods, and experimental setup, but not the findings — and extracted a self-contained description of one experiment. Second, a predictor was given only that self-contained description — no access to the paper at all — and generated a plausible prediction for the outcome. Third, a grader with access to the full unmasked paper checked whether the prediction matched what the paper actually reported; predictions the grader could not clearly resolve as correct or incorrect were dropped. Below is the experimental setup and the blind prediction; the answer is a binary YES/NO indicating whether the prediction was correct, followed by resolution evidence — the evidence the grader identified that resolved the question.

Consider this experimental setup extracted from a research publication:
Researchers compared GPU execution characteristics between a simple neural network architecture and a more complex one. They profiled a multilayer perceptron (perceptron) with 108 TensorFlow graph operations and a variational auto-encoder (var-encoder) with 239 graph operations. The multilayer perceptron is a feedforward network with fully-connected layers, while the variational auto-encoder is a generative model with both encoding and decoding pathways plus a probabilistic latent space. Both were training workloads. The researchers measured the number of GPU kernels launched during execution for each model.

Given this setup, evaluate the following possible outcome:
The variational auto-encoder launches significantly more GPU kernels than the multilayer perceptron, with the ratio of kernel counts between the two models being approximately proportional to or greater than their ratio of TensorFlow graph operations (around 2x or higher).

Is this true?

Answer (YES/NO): YES